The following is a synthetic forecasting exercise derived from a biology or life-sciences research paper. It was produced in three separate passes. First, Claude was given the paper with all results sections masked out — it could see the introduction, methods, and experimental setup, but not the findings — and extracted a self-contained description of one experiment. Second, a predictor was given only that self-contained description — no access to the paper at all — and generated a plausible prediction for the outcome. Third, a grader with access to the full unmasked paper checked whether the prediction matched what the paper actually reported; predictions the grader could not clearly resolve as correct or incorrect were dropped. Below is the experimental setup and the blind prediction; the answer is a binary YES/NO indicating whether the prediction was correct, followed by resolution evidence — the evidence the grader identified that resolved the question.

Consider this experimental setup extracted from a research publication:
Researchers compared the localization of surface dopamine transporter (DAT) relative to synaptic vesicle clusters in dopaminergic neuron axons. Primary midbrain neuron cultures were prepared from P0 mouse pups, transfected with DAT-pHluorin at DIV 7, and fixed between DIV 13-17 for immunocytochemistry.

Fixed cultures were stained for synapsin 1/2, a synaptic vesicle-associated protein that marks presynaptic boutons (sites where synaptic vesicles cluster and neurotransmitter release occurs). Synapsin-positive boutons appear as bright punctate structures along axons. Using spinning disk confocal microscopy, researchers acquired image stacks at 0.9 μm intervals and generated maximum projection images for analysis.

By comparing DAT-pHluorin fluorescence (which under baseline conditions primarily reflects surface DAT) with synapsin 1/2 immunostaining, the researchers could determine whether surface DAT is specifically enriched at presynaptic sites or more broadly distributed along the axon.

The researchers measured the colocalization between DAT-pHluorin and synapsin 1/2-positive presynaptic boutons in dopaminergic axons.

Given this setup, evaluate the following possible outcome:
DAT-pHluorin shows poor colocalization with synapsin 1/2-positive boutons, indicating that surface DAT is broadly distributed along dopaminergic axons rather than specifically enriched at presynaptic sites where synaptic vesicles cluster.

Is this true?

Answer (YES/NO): YES